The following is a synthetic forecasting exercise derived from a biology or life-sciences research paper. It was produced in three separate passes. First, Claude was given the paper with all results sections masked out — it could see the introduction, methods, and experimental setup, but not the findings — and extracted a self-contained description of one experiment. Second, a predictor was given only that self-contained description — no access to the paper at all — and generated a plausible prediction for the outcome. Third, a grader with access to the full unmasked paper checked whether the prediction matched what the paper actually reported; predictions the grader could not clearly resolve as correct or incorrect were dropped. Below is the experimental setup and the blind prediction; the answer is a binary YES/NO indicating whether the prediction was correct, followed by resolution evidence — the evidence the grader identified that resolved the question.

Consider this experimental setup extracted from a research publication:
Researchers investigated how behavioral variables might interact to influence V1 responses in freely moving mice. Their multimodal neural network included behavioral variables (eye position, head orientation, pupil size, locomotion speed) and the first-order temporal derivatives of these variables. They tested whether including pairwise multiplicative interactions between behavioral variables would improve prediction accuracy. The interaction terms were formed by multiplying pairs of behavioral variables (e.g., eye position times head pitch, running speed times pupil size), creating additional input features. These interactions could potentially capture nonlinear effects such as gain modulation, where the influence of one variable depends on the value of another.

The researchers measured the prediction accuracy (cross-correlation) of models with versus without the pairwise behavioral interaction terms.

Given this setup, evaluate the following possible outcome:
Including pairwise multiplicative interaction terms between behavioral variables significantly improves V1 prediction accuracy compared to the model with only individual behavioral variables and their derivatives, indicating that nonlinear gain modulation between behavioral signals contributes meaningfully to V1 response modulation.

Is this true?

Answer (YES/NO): YES